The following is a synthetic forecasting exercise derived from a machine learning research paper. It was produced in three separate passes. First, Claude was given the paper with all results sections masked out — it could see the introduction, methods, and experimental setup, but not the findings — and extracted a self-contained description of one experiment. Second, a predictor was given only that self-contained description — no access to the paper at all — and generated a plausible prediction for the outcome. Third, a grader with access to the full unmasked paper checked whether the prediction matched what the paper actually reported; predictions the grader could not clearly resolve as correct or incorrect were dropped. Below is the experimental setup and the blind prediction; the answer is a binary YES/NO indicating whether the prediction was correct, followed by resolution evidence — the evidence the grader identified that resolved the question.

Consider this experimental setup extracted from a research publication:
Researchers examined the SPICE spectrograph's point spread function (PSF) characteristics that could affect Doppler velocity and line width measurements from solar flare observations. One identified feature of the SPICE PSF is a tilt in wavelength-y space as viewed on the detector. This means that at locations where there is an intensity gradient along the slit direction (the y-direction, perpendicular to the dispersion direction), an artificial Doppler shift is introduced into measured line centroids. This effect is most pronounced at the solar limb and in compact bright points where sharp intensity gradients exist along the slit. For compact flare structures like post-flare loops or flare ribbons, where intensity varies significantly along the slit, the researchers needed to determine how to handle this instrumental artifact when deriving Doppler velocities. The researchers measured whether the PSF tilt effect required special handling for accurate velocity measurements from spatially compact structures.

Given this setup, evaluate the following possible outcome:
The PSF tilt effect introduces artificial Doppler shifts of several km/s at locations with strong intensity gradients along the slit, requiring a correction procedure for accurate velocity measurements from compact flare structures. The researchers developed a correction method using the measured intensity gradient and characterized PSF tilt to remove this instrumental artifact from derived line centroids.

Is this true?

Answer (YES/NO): NO